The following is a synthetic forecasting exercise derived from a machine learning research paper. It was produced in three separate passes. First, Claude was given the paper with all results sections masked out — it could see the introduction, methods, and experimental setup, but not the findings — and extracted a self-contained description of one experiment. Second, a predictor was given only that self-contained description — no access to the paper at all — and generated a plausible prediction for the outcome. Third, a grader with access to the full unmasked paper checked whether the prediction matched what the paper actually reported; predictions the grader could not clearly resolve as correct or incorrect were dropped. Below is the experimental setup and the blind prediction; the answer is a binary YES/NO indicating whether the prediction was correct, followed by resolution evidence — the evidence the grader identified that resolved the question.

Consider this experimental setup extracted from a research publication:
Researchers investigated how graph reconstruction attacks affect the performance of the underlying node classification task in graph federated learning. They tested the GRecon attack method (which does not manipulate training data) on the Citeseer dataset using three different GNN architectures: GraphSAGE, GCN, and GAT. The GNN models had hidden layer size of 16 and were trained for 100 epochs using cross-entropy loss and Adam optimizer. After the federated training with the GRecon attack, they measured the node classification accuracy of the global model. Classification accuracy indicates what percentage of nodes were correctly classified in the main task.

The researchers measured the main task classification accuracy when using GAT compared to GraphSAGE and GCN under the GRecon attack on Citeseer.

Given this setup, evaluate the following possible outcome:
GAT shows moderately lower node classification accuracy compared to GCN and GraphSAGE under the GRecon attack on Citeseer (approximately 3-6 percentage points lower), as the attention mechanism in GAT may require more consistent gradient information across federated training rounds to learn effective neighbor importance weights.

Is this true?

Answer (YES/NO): NO